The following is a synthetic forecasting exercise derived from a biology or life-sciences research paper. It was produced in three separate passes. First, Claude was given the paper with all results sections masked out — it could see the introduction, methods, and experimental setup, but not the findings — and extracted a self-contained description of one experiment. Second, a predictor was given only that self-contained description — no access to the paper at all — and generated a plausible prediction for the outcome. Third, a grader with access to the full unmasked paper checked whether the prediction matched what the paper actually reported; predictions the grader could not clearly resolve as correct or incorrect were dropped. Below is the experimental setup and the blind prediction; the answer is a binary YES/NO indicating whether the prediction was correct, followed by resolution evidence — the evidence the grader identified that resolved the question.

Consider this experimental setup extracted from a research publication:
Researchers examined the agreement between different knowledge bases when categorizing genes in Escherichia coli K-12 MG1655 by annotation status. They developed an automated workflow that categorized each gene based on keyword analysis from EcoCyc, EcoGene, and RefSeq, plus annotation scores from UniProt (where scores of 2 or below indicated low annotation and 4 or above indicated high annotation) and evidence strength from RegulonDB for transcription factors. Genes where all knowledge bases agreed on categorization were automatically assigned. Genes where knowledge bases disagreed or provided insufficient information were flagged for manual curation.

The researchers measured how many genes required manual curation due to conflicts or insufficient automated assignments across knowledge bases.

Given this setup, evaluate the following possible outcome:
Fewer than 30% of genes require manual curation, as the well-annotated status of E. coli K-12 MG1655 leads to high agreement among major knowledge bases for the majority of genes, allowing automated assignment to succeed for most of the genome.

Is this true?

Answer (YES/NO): YES